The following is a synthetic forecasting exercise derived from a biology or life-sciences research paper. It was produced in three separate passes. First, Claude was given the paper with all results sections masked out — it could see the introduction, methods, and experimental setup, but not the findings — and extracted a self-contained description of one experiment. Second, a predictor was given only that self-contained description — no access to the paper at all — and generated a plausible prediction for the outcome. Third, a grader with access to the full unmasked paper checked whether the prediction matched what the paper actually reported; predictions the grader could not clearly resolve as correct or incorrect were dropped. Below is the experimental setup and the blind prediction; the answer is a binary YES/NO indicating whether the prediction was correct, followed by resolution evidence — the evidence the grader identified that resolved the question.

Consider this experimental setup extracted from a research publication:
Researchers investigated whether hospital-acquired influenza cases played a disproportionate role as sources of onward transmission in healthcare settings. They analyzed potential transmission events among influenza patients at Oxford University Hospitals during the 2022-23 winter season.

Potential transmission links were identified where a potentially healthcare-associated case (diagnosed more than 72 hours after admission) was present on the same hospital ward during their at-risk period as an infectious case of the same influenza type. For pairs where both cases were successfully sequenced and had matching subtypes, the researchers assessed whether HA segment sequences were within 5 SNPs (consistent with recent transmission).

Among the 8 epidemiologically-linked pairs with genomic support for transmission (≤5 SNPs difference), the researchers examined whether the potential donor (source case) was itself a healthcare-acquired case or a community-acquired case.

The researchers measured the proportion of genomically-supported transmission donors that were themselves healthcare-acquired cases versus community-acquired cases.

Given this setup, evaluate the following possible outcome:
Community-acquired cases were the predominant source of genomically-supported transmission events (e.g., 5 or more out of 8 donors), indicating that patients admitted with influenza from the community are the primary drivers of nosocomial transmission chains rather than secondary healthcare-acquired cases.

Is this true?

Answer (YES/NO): NO